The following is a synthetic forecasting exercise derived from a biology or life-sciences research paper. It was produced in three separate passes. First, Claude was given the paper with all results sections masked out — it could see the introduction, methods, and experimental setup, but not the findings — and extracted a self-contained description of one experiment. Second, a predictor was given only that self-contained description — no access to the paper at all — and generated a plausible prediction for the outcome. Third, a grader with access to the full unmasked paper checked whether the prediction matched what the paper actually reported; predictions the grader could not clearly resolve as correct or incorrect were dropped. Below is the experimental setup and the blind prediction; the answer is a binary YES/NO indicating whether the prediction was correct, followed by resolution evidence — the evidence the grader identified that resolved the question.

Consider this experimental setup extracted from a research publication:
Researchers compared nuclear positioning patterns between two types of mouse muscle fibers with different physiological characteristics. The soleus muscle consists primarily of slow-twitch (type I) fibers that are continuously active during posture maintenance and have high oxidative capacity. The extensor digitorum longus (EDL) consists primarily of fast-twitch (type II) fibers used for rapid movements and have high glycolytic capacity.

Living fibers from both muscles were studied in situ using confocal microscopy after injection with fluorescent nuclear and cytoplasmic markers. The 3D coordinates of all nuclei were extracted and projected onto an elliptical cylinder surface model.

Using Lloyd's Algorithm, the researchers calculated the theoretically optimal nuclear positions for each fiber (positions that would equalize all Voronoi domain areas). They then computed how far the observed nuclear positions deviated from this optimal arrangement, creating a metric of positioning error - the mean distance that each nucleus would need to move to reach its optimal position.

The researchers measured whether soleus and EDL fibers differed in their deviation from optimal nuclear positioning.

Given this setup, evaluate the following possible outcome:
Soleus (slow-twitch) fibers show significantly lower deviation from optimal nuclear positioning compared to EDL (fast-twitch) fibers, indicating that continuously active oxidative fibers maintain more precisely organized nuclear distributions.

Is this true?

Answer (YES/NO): NO